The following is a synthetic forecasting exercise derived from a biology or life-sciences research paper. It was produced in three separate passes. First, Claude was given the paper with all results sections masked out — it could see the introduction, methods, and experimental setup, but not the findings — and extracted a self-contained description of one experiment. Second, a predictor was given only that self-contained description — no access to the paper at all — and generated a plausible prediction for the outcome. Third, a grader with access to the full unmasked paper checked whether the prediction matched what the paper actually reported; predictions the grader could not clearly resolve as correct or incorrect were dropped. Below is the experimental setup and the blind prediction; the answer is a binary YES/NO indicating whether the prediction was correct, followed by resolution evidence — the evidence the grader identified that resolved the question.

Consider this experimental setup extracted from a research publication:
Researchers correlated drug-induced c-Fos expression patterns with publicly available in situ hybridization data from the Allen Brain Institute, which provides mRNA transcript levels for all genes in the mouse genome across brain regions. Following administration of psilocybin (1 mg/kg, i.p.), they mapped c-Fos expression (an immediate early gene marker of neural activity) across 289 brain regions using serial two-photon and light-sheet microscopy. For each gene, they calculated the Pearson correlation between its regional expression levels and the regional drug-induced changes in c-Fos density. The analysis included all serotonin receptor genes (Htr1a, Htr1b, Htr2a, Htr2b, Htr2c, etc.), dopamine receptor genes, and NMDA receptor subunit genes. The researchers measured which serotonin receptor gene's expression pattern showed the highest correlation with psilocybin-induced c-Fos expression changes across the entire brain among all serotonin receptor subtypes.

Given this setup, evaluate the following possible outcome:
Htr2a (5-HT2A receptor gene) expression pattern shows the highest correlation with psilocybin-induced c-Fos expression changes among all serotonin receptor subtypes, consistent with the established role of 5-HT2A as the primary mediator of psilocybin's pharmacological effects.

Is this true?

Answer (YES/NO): YES